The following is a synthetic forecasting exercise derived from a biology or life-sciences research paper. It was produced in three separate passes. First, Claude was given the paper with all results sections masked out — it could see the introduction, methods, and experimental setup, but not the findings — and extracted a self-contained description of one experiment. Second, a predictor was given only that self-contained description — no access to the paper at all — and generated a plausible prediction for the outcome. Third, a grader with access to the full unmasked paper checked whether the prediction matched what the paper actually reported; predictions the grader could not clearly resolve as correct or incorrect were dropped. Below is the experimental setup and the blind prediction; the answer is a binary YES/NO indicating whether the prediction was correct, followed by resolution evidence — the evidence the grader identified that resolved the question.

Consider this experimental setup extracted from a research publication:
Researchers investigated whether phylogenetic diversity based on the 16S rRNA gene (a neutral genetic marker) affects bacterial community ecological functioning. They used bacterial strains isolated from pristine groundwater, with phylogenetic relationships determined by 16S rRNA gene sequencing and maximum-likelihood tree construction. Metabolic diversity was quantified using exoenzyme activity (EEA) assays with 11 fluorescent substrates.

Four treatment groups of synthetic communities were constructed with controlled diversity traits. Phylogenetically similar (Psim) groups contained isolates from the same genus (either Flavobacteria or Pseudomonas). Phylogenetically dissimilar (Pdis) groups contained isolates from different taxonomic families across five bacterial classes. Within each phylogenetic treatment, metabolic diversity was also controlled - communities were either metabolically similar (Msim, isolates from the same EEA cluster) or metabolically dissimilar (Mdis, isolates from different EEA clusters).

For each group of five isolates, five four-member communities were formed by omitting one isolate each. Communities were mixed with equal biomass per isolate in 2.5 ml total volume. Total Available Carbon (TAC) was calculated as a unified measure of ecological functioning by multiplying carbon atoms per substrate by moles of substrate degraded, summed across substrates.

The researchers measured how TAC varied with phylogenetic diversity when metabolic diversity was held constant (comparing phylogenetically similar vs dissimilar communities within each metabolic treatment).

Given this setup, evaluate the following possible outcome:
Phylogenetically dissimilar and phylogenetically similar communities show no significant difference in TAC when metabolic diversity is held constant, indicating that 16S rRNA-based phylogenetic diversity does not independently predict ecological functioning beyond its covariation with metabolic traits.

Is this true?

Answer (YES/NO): NO